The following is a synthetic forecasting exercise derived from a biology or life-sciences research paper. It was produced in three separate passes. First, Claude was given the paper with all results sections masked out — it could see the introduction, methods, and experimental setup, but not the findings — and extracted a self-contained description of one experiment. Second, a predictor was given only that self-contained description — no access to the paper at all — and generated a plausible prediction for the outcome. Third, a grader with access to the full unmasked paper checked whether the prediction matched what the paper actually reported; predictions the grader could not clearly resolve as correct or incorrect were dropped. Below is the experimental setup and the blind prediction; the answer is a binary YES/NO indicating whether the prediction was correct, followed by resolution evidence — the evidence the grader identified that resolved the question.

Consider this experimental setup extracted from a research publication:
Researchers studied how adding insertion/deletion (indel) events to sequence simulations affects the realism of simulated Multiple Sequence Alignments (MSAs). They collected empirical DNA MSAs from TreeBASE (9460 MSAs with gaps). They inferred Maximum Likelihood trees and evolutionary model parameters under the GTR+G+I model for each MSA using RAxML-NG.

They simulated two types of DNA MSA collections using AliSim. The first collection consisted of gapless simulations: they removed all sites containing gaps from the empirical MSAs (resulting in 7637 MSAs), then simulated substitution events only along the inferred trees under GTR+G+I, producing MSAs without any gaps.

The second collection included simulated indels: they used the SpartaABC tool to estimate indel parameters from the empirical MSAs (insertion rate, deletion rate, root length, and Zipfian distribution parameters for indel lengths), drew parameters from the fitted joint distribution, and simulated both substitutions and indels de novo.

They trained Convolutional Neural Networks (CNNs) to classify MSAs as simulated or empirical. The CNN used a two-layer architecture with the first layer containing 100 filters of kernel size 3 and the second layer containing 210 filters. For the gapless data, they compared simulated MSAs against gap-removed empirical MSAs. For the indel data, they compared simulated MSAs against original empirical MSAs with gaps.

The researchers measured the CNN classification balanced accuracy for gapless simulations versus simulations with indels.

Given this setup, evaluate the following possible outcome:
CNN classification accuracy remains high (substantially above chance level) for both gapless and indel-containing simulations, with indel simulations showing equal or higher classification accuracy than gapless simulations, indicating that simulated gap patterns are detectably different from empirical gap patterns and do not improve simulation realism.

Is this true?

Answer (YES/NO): YES